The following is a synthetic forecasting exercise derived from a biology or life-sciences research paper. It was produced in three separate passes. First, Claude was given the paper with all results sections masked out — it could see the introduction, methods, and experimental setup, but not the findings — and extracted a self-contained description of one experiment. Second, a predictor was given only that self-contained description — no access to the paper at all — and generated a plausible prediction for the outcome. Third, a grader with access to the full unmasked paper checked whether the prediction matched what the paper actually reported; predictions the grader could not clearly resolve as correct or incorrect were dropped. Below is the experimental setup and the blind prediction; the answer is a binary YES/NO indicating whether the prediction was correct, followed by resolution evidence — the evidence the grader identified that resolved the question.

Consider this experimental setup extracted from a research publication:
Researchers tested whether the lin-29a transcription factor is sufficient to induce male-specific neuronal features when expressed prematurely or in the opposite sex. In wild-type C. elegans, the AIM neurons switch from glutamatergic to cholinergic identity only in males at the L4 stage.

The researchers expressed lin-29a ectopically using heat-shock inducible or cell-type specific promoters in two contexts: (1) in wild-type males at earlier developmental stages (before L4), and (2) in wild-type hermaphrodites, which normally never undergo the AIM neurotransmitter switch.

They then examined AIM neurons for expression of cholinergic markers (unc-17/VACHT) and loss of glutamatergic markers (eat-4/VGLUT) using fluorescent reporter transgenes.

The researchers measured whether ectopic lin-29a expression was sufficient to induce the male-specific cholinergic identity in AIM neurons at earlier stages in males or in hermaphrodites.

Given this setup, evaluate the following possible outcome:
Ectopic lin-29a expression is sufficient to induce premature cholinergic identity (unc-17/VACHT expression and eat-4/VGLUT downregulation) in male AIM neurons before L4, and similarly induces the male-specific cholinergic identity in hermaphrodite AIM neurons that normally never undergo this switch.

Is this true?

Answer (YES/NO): YES